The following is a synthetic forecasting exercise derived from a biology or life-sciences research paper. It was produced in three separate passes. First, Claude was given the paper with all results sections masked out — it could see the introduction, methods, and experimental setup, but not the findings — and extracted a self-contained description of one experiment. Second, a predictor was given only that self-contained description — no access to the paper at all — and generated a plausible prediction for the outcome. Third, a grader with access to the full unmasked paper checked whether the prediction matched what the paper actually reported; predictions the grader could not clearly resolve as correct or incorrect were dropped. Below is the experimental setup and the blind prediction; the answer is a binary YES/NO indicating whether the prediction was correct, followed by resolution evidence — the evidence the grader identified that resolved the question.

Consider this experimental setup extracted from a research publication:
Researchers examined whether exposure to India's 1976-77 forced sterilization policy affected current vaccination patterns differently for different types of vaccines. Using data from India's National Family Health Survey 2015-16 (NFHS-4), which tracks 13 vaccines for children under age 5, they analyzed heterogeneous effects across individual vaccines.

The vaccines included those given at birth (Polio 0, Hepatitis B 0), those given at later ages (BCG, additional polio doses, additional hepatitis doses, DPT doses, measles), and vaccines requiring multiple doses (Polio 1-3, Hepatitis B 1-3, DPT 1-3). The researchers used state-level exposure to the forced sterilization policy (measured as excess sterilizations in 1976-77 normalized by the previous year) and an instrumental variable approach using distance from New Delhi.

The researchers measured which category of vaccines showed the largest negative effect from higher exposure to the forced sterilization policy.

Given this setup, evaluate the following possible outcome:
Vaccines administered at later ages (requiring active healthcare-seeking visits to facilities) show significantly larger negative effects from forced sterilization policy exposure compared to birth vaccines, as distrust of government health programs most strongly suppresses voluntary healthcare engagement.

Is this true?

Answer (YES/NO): NO